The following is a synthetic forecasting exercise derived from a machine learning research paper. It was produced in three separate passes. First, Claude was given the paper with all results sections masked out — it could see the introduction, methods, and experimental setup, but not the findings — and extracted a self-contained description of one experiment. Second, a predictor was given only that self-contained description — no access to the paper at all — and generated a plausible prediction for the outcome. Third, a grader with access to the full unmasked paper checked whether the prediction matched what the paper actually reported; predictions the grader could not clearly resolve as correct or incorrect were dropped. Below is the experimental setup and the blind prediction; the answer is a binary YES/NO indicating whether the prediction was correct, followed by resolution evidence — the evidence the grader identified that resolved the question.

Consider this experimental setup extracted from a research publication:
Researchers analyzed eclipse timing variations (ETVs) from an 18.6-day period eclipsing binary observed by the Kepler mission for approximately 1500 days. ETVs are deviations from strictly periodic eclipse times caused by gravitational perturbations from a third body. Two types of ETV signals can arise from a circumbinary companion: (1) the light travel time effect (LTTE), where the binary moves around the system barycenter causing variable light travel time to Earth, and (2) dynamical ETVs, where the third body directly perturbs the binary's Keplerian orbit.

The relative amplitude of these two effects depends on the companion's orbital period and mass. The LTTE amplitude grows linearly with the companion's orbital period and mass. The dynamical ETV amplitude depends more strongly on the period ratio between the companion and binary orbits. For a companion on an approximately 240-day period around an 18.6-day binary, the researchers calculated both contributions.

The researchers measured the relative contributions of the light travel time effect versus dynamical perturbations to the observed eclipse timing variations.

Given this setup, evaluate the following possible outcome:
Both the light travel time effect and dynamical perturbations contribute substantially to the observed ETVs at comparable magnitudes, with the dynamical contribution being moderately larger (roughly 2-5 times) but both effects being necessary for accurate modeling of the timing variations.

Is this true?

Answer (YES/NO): NO